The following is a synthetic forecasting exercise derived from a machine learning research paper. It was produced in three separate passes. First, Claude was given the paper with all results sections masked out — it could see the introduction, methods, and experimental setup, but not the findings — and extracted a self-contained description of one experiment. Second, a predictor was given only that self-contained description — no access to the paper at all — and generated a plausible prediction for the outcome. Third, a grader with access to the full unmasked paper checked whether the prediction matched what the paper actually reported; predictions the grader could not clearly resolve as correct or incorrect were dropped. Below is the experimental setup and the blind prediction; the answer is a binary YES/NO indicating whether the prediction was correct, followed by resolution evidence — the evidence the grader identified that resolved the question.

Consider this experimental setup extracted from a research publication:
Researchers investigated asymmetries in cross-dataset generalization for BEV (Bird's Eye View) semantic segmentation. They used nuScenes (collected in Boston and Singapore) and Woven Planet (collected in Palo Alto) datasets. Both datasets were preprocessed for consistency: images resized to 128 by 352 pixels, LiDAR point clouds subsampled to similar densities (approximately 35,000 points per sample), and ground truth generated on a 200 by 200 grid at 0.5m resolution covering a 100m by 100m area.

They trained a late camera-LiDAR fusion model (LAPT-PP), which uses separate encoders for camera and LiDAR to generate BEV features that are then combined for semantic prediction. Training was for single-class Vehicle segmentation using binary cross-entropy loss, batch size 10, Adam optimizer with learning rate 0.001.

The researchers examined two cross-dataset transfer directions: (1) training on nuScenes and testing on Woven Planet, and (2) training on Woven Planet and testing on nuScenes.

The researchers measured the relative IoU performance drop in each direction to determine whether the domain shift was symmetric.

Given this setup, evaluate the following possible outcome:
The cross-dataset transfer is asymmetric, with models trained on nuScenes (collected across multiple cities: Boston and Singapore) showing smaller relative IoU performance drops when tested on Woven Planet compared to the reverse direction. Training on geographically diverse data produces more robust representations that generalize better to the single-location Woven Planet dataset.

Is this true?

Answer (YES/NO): NO